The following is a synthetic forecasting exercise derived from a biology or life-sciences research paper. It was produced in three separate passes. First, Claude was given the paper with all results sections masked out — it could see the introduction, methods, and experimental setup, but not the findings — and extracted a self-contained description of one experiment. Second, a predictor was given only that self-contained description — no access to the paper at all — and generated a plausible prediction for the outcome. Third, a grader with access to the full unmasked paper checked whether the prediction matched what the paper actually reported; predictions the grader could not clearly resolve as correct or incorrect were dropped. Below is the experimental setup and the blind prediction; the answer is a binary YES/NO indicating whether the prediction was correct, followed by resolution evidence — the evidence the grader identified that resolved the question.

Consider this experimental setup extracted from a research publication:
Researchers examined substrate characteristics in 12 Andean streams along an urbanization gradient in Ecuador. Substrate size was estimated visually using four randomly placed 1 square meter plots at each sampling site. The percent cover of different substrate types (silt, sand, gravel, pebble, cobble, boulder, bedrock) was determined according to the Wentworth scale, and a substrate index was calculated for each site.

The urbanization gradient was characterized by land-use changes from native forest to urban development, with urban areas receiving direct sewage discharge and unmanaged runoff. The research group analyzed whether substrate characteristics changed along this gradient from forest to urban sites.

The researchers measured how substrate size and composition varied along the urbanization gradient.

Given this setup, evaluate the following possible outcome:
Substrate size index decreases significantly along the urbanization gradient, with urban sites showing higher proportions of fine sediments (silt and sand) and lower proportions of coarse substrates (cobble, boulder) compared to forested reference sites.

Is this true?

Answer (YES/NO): YES